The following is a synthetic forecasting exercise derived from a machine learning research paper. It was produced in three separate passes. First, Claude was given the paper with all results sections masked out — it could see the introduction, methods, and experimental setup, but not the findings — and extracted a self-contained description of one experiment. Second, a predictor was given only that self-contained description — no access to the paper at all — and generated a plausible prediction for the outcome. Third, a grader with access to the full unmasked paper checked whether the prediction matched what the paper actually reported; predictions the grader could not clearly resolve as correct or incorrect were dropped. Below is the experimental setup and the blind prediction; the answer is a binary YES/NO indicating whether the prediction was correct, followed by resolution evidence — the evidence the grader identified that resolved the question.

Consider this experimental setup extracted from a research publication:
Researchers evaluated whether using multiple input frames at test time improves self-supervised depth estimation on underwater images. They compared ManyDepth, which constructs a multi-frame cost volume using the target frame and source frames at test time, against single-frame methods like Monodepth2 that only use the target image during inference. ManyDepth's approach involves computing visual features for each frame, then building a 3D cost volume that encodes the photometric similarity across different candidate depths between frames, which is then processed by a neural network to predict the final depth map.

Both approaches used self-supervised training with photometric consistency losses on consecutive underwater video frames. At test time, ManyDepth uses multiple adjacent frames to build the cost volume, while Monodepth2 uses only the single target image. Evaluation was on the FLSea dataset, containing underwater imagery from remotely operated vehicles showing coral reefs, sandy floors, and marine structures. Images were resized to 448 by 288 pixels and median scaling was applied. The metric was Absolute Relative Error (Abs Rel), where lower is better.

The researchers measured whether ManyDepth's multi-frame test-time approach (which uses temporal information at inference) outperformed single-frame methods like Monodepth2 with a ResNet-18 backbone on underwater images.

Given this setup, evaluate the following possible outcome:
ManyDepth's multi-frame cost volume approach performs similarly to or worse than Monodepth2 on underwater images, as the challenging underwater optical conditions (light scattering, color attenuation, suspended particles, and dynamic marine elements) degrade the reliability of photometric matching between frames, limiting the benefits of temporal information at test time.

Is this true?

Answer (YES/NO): YES